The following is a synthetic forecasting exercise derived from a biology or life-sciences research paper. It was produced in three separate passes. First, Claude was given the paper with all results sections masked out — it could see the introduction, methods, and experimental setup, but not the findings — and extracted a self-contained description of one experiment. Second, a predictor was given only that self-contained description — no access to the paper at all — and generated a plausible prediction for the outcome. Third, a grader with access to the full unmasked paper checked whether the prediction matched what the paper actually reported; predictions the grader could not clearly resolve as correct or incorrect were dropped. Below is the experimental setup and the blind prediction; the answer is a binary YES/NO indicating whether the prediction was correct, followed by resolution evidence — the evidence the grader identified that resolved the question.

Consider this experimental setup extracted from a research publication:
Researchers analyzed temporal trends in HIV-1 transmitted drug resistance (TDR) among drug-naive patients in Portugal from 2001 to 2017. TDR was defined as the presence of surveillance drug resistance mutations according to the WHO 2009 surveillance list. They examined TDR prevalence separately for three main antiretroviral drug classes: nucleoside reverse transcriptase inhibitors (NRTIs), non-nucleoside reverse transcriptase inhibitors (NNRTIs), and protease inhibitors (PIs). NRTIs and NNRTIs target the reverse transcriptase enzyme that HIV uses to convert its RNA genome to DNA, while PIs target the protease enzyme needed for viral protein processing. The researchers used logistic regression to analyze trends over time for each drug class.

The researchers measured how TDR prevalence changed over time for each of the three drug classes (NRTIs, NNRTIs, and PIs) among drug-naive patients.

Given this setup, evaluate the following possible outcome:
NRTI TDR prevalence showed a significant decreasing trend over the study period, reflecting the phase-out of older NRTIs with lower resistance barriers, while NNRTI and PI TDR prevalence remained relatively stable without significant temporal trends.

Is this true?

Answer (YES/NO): NO